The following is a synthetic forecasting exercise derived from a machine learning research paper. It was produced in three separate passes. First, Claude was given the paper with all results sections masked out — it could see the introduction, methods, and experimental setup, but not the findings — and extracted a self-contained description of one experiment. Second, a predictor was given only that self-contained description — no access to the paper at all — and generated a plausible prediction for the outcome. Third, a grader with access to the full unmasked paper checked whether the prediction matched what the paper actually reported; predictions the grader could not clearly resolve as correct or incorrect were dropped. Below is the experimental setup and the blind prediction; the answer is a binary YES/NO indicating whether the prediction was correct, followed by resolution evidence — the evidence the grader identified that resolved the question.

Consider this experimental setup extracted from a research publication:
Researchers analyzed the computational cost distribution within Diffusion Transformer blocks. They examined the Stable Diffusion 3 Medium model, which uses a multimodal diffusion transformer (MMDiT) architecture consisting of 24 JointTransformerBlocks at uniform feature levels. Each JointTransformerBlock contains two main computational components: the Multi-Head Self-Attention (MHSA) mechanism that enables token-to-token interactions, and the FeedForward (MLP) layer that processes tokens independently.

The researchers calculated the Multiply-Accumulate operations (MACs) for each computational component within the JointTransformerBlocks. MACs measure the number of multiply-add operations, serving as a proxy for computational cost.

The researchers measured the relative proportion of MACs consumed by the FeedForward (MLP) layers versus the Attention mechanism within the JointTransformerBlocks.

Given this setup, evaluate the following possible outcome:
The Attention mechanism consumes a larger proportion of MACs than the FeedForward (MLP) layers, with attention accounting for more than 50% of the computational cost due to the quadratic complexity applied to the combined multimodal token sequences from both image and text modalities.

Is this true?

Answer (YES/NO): NO